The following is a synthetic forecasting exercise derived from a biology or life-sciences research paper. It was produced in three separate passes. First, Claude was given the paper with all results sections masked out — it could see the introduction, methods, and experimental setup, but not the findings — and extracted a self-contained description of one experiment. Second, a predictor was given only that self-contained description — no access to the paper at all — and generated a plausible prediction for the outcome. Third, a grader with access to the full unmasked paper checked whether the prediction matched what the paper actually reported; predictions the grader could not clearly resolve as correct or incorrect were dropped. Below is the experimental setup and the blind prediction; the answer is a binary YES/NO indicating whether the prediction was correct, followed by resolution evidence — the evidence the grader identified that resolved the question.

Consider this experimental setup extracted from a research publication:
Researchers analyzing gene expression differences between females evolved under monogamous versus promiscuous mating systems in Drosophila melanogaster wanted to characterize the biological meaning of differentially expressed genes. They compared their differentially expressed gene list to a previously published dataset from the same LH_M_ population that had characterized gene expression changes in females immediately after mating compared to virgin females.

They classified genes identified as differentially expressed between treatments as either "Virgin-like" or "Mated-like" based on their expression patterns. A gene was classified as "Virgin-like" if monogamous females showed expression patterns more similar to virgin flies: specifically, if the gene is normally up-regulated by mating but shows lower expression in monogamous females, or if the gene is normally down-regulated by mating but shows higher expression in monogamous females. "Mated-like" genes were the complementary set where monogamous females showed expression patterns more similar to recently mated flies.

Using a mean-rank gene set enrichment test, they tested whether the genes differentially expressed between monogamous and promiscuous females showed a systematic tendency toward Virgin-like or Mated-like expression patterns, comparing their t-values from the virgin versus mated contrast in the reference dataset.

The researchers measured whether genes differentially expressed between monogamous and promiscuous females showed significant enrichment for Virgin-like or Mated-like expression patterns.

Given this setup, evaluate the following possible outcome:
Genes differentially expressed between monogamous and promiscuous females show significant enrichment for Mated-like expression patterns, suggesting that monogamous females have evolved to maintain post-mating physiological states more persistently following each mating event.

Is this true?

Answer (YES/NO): NO